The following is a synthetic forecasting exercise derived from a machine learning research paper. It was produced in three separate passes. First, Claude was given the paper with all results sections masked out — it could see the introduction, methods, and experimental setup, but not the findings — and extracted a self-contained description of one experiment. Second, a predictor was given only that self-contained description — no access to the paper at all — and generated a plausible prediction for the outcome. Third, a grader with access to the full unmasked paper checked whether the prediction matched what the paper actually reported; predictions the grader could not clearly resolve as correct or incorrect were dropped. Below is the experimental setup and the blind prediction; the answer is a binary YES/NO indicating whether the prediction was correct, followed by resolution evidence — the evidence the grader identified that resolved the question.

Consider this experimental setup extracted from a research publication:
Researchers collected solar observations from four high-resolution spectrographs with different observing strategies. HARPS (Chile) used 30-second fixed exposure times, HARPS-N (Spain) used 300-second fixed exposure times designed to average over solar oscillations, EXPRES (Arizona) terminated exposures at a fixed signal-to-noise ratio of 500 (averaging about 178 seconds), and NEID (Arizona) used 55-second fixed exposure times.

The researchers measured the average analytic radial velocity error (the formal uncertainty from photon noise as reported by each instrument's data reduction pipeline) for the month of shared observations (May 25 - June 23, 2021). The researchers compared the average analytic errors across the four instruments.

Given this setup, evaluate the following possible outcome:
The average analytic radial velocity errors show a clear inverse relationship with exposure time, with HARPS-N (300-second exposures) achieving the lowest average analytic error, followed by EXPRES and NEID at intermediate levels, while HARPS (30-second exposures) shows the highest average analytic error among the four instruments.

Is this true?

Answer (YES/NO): NO